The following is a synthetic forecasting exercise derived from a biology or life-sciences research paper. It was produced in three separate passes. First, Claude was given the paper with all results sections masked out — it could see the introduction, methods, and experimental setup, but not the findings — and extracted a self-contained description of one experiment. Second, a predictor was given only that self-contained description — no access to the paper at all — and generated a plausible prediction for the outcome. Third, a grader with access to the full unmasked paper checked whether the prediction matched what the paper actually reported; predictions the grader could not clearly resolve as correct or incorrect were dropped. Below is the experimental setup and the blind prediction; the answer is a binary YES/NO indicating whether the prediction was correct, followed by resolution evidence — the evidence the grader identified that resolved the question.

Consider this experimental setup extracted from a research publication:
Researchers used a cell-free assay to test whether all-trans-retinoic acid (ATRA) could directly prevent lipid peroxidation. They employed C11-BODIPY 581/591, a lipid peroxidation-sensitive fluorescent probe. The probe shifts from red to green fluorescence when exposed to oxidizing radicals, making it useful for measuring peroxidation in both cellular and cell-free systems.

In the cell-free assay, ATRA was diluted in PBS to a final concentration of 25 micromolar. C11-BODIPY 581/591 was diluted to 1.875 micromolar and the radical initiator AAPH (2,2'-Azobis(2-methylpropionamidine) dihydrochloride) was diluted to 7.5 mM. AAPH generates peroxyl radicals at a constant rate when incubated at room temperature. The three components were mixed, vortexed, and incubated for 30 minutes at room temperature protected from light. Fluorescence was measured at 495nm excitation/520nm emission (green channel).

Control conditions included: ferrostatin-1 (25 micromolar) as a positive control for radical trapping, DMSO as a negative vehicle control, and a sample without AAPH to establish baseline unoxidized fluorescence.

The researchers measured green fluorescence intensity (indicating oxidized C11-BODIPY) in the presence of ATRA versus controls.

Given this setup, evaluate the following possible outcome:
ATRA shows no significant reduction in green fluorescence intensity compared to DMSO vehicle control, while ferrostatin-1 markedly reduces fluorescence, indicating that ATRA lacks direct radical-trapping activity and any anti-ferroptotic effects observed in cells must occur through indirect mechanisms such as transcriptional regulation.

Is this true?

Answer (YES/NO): YES